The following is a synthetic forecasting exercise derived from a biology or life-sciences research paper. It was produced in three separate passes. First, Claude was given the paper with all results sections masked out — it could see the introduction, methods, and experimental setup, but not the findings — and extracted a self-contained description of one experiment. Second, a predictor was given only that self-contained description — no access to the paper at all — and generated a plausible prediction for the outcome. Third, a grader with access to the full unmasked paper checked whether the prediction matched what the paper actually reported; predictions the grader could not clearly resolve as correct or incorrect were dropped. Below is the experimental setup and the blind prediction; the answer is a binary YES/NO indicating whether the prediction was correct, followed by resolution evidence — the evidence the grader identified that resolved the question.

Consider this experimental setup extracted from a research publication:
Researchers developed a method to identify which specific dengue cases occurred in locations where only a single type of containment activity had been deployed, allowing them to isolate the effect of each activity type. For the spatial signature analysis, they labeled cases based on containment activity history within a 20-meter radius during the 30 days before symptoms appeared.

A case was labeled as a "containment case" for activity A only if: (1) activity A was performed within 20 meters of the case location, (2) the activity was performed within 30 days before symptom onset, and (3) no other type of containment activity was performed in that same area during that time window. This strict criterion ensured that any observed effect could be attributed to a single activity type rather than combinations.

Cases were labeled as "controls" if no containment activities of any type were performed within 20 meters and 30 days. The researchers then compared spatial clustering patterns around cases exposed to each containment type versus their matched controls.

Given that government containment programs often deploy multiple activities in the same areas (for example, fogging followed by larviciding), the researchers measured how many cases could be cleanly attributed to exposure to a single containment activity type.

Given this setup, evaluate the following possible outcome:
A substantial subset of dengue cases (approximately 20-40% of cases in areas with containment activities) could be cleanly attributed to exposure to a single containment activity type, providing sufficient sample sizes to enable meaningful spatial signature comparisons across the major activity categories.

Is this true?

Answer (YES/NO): NO